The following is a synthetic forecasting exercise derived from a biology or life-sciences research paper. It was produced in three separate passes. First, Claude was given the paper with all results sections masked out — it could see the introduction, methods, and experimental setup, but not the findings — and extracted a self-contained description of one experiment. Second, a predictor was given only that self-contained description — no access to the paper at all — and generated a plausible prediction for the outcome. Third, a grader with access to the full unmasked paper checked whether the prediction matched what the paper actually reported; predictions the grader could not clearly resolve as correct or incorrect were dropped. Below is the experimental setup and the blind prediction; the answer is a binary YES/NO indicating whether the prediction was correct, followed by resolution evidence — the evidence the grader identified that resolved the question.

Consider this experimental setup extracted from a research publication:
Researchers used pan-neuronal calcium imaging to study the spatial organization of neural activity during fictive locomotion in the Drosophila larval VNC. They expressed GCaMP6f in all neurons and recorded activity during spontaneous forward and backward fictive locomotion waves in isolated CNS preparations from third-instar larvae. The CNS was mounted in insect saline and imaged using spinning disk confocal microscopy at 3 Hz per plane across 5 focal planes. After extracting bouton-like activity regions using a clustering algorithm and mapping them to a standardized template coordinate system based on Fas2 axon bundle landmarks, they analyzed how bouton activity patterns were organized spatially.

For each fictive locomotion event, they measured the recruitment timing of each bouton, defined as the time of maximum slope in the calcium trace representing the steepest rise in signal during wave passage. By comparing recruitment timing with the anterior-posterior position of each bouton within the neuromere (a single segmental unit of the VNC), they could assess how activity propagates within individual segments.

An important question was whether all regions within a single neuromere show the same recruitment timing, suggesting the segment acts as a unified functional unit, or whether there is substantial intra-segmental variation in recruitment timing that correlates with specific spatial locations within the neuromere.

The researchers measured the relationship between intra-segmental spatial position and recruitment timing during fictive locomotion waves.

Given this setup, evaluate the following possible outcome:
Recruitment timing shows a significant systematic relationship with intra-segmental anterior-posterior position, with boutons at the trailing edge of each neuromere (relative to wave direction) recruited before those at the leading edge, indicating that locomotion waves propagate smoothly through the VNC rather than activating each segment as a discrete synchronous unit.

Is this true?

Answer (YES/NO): YES